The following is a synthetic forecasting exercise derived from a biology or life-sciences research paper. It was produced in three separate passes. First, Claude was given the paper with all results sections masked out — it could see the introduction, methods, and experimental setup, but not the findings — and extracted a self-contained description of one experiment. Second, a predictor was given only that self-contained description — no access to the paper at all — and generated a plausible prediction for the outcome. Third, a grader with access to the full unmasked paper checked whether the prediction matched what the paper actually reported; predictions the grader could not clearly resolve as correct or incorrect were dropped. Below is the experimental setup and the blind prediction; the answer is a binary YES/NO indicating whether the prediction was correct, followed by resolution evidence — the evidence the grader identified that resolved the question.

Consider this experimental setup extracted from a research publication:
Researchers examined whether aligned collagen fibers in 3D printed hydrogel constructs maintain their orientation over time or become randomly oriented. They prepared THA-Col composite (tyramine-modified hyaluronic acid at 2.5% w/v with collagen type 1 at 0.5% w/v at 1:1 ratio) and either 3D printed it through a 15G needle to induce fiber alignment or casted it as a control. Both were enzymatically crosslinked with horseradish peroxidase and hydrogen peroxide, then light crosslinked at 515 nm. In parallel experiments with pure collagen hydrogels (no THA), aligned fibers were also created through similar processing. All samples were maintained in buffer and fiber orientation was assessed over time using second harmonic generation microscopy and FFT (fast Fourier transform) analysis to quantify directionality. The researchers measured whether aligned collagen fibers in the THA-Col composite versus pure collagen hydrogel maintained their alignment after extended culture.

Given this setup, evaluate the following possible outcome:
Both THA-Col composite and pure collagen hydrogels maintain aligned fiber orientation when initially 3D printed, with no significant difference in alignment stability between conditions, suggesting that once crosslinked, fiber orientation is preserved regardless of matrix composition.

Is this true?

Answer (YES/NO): NO